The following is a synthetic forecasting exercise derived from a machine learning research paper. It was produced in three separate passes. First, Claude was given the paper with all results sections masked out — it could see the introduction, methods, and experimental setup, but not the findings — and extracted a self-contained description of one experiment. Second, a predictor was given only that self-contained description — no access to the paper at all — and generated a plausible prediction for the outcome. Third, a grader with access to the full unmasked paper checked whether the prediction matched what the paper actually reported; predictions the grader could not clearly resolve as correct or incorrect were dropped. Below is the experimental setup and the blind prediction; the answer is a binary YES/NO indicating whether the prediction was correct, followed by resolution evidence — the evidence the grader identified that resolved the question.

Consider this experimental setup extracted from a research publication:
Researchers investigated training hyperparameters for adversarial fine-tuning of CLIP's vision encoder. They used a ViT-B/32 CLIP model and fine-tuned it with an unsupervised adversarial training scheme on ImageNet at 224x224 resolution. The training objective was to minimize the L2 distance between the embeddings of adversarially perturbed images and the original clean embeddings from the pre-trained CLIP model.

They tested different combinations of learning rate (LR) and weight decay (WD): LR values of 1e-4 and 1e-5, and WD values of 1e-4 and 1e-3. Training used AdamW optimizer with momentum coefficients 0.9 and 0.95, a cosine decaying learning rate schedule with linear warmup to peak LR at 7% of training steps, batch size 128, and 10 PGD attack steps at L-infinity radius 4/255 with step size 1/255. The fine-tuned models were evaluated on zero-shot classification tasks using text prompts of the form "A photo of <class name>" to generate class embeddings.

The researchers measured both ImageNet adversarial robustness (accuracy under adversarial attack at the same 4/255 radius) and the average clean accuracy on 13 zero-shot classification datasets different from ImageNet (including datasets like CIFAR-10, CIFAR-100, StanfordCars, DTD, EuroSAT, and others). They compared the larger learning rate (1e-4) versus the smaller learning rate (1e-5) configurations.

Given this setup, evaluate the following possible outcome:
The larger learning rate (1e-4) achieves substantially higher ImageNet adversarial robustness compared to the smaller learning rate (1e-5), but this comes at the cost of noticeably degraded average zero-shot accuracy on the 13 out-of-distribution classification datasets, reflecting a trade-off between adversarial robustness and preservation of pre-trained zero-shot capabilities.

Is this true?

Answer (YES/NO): YES